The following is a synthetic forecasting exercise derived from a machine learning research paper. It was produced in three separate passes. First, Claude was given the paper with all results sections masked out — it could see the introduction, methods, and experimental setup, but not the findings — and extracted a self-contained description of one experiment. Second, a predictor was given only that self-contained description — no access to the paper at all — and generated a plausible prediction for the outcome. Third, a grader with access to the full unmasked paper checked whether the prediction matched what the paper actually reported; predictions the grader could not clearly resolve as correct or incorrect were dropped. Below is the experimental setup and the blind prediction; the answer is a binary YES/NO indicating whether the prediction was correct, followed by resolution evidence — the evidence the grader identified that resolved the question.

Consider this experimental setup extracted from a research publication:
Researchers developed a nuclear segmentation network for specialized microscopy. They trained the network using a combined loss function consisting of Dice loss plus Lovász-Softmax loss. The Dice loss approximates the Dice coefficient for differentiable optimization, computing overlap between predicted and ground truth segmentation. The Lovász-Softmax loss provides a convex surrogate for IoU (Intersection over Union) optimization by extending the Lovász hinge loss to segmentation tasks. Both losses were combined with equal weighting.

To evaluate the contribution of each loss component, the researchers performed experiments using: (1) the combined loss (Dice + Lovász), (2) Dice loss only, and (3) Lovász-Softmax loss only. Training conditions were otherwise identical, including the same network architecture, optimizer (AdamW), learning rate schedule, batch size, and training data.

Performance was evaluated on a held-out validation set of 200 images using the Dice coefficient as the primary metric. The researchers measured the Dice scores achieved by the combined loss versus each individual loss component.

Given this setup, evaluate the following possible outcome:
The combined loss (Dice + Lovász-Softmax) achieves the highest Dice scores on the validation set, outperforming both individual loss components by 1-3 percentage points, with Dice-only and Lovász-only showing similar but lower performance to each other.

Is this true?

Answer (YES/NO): NO